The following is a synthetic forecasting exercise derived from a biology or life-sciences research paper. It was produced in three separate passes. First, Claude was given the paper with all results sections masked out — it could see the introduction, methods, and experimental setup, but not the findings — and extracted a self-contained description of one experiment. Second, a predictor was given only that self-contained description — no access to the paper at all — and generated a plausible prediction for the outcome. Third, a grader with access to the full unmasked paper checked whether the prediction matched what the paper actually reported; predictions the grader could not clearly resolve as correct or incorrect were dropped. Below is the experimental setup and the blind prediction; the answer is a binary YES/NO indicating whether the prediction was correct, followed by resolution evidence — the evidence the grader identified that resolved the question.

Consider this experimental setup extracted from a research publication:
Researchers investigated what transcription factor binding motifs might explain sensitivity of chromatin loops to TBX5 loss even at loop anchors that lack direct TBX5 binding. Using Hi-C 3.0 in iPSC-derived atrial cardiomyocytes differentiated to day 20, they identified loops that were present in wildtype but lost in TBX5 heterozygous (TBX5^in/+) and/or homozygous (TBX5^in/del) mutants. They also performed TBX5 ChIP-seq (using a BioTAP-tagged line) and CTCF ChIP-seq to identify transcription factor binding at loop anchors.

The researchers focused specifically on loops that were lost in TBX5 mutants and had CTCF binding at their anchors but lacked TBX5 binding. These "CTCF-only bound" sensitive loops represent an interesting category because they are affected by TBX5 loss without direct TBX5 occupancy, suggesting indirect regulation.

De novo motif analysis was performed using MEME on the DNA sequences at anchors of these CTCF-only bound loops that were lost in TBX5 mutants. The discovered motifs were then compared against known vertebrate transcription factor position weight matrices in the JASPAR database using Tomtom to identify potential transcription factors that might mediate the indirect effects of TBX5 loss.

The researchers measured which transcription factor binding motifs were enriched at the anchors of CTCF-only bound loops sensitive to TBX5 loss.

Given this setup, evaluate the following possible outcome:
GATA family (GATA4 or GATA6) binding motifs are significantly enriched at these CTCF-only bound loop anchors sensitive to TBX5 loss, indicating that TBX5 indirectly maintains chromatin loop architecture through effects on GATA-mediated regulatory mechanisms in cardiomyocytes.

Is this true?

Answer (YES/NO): NO